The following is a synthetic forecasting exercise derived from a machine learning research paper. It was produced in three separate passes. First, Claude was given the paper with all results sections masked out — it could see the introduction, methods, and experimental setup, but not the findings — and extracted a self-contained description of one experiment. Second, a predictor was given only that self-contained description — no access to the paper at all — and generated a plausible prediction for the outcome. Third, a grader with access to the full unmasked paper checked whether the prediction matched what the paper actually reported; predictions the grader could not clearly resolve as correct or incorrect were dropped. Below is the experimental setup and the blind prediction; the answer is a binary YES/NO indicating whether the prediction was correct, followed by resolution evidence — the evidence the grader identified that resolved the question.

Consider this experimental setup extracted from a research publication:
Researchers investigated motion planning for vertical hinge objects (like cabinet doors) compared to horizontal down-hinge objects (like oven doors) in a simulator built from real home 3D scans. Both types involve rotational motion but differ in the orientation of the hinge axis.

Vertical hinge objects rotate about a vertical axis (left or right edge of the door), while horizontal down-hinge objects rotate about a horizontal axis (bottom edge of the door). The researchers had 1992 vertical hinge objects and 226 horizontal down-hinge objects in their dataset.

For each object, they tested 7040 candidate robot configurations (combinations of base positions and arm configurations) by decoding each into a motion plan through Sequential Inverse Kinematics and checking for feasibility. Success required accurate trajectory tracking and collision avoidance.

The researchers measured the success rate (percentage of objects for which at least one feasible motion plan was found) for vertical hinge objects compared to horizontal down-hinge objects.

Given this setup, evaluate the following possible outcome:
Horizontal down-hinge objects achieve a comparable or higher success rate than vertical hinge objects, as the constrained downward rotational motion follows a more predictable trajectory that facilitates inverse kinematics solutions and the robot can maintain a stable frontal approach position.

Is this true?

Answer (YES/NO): YES